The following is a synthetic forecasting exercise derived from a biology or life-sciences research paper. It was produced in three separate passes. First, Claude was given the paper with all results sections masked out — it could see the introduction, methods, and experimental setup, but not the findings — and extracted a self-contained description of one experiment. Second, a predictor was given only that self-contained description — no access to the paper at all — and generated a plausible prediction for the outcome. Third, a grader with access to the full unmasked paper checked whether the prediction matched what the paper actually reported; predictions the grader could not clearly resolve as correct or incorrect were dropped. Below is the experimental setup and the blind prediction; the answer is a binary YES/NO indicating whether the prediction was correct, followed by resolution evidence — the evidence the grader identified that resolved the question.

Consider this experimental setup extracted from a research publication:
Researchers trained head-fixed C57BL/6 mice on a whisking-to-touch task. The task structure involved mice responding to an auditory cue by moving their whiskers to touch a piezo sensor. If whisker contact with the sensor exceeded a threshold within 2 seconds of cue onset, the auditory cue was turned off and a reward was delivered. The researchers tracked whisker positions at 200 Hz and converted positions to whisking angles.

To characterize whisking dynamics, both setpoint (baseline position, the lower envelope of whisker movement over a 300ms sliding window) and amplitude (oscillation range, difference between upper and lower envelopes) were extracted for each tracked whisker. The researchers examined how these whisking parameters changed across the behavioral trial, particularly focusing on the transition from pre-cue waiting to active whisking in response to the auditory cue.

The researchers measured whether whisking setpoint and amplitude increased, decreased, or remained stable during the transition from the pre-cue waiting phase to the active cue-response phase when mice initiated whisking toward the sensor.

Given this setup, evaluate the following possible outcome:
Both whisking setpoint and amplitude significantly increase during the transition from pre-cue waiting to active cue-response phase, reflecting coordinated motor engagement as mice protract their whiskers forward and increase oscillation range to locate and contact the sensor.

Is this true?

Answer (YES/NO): YES